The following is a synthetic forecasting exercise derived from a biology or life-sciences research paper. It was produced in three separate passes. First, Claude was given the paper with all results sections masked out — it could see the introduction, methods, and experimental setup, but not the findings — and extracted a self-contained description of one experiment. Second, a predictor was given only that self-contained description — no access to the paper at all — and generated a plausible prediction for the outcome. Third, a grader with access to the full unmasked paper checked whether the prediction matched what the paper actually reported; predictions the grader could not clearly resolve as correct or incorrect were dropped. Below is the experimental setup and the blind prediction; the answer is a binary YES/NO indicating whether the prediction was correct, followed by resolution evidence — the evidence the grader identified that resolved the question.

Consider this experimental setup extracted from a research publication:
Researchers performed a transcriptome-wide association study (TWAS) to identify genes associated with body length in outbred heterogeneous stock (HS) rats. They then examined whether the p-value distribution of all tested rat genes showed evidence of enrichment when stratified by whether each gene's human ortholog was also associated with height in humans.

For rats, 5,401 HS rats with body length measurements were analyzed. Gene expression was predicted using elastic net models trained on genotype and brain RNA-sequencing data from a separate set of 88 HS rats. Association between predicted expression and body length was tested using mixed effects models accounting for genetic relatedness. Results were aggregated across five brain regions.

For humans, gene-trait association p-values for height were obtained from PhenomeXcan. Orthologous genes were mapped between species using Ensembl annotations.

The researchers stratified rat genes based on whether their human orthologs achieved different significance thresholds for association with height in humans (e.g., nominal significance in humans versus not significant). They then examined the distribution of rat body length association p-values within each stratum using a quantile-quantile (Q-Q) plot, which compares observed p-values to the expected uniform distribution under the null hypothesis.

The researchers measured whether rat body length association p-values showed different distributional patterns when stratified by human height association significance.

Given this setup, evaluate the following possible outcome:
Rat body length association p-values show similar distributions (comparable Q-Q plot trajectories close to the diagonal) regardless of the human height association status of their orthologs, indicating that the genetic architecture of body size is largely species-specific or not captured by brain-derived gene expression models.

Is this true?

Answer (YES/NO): NO